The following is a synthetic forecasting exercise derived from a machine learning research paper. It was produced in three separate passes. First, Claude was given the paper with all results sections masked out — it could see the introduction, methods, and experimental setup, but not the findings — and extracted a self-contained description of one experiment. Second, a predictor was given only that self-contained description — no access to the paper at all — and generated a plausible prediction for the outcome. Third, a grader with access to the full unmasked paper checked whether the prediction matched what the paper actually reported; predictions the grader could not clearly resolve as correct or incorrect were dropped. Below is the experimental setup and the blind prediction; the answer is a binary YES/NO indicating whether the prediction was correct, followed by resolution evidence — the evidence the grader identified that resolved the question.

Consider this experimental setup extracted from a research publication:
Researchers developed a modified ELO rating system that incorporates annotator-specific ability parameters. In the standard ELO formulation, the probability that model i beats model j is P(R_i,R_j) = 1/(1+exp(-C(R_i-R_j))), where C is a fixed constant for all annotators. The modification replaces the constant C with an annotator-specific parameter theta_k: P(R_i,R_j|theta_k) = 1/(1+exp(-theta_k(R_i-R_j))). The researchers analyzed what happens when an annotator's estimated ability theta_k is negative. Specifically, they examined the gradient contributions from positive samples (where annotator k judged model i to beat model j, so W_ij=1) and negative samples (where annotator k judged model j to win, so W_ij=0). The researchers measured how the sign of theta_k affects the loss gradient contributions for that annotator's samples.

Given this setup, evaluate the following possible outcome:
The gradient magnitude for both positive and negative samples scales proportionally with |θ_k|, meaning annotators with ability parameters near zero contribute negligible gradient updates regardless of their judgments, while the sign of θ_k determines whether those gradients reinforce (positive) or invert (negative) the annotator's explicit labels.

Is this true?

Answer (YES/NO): NO